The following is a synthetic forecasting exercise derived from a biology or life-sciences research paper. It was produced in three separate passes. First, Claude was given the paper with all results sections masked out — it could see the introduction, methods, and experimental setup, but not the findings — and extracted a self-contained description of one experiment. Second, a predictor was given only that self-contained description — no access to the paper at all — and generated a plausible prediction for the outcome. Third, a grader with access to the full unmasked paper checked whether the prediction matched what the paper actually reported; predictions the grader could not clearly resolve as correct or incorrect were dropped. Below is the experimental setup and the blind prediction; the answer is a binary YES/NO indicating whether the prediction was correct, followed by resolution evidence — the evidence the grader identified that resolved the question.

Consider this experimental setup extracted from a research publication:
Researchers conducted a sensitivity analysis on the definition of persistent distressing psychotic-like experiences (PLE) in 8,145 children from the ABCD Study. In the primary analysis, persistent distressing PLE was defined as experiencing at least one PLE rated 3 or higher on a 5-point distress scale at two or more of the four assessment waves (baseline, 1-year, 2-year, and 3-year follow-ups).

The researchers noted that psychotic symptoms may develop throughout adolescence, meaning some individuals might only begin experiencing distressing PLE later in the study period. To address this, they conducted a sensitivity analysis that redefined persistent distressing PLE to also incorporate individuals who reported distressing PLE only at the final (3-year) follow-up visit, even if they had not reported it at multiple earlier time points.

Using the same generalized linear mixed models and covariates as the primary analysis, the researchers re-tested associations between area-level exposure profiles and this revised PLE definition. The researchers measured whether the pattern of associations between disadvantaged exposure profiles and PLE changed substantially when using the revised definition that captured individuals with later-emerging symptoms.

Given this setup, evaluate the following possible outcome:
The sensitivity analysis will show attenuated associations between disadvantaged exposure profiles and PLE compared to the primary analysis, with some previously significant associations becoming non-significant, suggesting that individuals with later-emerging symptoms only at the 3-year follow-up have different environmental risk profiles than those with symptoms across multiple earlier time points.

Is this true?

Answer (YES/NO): NO